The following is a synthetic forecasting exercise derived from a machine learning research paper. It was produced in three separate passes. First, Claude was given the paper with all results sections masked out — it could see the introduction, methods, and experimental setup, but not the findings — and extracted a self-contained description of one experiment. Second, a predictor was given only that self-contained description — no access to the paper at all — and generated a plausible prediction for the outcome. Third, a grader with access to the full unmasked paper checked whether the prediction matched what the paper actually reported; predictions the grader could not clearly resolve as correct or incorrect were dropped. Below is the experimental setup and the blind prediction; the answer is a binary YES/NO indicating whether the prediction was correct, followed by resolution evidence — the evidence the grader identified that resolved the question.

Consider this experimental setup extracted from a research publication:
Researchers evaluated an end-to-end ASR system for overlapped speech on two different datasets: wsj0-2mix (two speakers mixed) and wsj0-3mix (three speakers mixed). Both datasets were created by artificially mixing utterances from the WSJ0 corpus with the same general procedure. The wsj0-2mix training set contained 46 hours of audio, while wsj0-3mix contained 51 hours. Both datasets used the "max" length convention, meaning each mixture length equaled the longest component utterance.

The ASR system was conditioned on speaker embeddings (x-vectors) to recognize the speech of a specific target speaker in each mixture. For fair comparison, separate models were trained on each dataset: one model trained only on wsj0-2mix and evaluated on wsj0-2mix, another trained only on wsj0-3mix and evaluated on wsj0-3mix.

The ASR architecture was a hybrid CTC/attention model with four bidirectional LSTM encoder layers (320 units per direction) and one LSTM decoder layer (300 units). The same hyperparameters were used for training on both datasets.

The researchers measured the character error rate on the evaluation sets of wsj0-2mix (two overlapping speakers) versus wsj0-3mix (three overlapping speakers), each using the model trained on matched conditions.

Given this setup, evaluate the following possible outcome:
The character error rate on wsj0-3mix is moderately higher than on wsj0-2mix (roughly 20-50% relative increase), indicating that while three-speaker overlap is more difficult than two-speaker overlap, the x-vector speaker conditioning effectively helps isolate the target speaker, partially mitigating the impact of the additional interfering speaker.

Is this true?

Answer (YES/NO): NO